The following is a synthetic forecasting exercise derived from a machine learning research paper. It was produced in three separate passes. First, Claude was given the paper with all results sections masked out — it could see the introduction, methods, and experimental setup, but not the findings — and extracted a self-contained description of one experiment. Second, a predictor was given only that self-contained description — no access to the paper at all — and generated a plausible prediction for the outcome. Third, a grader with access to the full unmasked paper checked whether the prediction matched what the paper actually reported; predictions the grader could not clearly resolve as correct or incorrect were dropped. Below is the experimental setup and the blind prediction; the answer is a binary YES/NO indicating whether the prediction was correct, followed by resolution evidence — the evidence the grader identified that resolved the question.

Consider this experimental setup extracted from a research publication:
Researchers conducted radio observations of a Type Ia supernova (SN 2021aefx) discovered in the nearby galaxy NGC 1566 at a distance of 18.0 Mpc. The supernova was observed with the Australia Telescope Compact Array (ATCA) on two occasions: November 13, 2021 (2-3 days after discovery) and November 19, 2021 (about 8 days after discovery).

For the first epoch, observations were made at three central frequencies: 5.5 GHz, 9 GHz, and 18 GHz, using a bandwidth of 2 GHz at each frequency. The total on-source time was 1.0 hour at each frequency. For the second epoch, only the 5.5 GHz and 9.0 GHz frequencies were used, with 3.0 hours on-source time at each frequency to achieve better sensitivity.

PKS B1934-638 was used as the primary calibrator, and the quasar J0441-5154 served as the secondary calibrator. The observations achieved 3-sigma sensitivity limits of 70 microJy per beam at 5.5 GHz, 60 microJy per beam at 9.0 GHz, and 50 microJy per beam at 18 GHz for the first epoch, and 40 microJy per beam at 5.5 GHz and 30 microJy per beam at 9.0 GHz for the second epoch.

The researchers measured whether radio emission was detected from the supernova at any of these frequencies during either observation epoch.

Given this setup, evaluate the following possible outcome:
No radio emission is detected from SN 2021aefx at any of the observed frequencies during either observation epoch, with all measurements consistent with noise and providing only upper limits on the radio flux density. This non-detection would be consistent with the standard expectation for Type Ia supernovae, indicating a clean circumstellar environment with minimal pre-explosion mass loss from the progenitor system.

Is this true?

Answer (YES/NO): YES